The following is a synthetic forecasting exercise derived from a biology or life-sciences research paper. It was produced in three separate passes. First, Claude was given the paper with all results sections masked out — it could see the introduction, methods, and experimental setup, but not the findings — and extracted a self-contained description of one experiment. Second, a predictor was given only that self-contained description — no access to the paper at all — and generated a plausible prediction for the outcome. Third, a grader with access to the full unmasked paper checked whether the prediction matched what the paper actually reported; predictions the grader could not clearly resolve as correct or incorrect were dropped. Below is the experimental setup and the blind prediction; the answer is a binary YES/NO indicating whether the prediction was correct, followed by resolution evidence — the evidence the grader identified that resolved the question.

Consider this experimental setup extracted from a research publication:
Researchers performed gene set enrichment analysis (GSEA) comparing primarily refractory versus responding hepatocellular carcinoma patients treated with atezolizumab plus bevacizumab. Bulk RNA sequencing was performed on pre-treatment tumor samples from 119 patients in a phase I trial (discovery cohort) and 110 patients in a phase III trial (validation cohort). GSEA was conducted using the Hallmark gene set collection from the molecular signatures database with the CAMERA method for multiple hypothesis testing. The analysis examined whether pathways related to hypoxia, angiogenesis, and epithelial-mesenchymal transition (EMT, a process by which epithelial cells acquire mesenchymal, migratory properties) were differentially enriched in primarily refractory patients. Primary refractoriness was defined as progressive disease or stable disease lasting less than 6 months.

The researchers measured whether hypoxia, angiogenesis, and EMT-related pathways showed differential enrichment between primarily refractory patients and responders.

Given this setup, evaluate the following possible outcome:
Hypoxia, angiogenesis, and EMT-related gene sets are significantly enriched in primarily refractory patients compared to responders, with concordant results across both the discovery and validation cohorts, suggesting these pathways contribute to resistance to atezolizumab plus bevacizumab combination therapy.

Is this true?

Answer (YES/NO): YES